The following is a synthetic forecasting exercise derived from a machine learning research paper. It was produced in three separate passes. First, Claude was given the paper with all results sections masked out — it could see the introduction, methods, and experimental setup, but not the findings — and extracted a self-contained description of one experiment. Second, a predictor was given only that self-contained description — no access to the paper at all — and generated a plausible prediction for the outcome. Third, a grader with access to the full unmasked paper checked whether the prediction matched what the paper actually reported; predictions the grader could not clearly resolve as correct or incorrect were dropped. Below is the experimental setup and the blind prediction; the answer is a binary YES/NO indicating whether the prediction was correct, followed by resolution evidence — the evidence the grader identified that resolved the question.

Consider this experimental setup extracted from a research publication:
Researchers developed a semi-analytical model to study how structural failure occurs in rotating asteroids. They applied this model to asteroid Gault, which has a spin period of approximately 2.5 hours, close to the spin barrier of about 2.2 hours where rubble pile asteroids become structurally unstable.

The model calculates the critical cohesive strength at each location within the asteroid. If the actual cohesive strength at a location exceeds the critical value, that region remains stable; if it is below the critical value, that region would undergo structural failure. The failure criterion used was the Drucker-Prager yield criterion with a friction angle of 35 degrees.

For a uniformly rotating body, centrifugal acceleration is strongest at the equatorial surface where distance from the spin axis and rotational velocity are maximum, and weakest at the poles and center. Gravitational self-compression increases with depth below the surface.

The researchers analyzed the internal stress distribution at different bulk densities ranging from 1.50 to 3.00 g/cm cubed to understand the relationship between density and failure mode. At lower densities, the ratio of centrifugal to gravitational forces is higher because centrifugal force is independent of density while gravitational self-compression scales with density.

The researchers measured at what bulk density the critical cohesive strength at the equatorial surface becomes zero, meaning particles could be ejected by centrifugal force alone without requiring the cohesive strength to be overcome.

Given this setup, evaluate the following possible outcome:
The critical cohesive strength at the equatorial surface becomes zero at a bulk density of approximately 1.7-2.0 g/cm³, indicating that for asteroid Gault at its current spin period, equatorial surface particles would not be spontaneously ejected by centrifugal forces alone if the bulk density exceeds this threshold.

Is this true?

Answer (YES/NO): YES